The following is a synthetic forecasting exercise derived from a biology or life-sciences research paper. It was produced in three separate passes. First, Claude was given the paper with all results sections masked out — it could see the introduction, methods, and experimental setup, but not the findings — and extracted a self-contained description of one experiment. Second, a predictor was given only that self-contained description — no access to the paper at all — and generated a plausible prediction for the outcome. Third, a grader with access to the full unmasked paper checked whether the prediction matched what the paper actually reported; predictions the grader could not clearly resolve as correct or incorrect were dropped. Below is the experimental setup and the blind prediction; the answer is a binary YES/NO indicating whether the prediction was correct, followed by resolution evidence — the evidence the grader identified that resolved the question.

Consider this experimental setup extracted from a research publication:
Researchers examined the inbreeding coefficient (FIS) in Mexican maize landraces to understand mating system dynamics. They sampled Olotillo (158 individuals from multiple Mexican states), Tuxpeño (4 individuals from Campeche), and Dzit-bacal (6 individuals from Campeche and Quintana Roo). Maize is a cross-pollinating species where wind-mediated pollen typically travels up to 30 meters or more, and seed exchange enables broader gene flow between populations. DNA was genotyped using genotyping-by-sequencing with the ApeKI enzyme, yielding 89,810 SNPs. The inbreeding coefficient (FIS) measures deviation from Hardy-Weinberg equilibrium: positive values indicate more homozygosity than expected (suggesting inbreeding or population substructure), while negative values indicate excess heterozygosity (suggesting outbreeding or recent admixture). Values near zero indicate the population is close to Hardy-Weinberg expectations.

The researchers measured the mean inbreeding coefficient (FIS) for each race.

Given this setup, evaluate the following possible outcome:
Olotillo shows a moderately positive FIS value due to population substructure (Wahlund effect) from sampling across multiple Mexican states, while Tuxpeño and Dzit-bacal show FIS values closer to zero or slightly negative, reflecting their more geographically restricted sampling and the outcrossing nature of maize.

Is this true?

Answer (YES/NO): NO